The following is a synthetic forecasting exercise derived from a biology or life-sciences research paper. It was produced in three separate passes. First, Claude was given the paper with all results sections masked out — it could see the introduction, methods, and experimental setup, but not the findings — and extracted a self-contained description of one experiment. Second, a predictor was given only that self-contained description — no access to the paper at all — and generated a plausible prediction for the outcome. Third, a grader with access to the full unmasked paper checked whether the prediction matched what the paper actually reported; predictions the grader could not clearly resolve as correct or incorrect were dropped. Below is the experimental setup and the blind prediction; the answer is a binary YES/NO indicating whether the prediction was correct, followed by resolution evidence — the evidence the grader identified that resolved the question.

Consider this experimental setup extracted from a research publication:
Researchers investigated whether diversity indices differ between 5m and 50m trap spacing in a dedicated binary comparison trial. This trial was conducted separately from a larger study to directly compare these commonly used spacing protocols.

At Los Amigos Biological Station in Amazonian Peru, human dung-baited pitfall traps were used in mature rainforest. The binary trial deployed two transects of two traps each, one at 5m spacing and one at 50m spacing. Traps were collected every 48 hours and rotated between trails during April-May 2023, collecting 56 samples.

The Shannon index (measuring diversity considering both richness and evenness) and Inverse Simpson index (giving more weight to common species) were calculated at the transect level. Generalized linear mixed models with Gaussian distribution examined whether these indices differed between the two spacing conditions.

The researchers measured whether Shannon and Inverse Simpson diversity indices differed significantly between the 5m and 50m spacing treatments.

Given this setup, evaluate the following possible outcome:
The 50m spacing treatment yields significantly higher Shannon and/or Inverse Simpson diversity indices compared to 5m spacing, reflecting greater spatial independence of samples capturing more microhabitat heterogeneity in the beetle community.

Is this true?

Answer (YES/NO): NO